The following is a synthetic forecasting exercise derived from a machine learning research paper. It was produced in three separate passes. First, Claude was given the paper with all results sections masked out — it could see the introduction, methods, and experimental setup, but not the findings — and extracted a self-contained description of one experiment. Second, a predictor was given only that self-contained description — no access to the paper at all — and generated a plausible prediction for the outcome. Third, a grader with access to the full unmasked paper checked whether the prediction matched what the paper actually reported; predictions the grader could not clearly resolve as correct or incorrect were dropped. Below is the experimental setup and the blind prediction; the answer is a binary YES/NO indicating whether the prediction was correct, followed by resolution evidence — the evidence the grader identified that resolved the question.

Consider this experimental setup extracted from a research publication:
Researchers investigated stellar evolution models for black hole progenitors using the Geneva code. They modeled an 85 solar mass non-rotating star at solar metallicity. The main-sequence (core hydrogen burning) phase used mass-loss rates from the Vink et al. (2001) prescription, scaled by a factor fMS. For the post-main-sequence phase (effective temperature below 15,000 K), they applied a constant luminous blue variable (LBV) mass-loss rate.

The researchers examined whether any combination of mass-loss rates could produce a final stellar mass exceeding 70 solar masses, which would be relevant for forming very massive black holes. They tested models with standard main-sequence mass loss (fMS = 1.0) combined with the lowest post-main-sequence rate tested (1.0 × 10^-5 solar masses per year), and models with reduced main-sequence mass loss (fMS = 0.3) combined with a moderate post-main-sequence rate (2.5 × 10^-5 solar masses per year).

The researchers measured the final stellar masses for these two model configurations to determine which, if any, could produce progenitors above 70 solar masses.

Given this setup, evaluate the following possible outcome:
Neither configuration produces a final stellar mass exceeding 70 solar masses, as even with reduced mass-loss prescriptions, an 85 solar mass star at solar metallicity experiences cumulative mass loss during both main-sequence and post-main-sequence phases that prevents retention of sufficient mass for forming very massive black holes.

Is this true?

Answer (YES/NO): NO